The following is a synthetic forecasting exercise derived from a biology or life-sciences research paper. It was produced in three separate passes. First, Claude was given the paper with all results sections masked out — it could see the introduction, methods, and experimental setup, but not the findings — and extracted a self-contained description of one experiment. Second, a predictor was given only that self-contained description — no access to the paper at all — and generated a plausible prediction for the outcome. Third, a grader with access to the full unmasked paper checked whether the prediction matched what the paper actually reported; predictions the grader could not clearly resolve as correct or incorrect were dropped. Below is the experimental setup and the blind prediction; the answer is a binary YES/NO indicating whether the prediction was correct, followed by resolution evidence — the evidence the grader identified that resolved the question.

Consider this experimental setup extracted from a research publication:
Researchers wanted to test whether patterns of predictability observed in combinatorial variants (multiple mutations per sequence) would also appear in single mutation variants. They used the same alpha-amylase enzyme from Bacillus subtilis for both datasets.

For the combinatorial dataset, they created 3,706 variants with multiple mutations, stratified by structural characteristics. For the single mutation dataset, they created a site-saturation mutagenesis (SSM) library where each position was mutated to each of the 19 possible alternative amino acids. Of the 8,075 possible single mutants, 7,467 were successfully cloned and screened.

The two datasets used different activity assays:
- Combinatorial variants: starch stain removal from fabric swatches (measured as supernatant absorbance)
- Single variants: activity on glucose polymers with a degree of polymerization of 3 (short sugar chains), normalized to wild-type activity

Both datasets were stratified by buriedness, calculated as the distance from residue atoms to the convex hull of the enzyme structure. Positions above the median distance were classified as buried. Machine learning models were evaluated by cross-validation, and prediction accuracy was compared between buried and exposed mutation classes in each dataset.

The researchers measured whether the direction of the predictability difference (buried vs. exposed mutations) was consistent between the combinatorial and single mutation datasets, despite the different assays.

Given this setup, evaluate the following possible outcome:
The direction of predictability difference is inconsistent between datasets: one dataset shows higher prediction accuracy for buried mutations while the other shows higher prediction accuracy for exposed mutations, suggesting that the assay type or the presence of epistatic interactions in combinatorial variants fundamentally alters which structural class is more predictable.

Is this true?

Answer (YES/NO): YES